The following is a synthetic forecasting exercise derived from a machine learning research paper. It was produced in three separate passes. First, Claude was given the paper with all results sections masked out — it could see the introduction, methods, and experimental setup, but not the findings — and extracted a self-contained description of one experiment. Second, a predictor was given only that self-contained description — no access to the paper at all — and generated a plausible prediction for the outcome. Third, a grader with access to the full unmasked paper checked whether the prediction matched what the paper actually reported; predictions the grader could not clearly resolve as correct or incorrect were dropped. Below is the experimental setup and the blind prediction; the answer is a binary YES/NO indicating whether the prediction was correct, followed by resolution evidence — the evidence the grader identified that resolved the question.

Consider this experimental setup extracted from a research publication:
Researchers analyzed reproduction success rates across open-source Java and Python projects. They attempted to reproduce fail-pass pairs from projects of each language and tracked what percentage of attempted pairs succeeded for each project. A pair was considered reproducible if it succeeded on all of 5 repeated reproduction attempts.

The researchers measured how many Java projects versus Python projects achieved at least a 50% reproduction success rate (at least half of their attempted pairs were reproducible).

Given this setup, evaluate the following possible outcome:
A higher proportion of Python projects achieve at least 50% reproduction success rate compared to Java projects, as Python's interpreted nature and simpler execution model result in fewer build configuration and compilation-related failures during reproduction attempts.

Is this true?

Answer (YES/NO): YES